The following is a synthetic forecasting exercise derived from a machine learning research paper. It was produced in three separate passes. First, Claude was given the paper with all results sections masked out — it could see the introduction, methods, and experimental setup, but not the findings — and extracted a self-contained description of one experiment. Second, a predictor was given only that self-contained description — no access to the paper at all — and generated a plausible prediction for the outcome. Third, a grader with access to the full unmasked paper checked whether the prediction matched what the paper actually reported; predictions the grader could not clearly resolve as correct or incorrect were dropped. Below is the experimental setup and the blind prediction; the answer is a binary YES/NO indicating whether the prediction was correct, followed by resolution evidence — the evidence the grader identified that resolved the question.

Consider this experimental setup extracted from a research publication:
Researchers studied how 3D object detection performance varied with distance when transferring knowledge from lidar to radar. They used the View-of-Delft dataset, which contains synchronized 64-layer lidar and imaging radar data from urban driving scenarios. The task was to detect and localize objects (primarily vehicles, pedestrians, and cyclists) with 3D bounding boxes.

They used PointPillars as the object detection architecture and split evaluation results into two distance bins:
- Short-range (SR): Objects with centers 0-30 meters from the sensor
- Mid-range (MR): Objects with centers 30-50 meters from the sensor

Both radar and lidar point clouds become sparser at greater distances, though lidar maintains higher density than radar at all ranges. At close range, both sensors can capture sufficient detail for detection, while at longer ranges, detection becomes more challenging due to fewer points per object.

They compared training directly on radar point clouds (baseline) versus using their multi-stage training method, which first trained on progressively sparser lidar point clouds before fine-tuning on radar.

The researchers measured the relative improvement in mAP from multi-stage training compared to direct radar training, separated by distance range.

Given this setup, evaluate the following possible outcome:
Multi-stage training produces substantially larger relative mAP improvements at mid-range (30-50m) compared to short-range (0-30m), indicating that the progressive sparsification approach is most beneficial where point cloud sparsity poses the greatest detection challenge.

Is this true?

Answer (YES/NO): YES